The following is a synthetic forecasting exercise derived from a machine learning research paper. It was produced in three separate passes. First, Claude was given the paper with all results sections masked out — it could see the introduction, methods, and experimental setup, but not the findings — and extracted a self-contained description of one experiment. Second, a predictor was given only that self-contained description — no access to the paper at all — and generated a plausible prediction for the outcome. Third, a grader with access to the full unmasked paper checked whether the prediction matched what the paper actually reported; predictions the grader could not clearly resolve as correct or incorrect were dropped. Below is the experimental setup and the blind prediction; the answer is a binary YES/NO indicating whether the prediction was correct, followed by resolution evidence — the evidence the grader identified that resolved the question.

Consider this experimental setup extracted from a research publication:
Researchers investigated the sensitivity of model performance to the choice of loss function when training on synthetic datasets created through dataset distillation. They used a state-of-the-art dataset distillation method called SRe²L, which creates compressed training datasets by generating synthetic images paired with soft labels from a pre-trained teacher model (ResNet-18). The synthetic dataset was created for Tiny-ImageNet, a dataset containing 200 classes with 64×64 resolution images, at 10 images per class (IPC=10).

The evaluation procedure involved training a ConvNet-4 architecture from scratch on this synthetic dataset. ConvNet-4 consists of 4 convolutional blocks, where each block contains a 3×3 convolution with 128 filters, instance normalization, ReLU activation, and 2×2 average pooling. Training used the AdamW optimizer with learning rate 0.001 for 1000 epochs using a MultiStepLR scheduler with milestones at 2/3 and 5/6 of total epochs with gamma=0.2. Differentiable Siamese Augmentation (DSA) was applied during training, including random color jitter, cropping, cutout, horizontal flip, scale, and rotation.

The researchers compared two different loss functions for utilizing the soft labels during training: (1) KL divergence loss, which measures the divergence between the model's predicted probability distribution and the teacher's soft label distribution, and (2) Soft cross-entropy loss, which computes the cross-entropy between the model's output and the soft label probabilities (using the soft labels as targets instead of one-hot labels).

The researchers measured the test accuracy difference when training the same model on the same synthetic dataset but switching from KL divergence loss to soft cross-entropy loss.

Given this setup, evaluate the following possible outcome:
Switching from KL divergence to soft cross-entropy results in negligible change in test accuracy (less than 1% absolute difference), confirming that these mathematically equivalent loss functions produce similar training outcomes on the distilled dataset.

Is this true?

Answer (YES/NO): NO